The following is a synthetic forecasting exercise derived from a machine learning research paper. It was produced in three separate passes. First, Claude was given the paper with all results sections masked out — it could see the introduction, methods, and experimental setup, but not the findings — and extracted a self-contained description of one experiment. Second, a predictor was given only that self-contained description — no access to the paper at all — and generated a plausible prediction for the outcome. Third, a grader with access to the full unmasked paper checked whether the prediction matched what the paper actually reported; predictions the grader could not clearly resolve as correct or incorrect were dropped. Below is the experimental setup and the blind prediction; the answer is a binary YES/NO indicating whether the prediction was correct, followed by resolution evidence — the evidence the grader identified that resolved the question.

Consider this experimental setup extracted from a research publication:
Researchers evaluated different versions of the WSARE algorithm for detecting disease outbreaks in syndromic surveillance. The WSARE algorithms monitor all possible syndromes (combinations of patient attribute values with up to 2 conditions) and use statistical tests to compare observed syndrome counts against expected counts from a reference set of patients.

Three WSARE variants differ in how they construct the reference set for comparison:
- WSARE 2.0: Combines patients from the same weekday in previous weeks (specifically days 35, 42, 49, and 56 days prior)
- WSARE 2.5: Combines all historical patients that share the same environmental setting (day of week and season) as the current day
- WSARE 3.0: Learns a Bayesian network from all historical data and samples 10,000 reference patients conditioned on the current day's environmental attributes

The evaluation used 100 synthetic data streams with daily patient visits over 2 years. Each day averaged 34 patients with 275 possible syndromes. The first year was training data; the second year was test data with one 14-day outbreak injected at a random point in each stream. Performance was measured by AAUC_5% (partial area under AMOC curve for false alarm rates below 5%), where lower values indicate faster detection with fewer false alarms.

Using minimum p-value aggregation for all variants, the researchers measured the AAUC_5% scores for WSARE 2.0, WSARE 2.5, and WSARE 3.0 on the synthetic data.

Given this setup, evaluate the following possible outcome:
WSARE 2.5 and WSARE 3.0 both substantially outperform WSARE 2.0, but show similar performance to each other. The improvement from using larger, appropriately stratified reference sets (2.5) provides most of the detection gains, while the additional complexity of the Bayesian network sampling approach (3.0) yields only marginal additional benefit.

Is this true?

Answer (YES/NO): NO